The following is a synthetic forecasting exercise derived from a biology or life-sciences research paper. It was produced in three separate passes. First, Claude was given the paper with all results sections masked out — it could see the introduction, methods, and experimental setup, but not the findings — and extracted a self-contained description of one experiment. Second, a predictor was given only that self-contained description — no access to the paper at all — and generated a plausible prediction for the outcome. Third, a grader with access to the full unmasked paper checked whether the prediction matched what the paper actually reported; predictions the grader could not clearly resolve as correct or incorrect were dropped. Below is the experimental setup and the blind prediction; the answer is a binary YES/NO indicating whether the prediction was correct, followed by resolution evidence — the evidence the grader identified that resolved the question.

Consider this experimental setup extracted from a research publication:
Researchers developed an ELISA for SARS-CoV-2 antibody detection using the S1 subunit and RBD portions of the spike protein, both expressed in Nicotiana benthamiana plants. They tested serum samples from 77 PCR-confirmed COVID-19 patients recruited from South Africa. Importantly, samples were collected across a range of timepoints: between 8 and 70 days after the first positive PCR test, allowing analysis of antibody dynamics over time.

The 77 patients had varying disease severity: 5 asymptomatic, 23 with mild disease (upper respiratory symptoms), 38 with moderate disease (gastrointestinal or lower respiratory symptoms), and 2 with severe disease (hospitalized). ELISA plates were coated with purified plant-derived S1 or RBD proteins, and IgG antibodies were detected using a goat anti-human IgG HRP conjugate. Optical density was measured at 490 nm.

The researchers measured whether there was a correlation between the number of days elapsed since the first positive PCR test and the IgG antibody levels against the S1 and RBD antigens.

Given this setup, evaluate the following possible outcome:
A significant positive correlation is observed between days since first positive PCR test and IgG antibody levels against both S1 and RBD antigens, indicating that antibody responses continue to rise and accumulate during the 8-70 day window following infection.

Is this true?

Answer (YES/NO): NO